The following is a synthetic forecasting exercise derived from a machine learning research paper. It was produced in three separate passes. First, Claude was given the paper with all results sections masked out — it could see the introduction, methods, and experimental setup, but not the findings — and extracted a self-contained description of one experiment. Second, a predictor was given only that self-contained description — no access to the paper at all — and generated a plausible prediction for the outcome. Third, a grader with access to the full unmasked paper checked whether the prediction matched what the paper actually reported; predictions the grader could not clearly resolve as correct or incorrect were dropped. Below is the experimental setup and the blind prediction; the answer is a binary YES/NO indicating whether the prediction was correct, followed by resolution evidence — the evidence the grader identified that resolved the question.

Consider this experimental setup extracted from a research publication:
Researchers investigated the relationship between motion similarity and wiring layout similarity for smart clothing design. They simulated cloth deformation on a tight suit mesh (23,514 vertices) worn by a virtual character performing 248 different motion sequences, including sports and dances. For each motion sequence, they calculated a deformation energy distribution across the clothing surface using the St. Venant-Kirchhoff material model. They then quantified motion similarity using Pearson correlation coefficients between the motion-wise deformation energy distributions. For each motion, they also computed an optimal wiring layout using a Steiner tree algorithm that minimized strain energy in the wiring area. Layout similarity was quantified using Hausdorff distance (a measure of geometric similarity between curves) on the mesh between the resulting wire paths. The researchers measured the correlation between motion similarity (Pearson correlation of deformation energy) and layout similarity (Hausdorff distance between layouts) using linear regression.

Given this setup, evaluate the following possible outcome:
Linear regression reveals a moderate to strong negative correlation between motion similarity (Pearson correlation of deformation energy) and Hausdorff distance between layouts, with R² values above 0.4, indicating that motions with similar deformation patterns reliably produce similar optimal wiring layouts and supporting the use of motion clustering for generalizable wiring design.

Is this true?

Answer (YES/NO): YES